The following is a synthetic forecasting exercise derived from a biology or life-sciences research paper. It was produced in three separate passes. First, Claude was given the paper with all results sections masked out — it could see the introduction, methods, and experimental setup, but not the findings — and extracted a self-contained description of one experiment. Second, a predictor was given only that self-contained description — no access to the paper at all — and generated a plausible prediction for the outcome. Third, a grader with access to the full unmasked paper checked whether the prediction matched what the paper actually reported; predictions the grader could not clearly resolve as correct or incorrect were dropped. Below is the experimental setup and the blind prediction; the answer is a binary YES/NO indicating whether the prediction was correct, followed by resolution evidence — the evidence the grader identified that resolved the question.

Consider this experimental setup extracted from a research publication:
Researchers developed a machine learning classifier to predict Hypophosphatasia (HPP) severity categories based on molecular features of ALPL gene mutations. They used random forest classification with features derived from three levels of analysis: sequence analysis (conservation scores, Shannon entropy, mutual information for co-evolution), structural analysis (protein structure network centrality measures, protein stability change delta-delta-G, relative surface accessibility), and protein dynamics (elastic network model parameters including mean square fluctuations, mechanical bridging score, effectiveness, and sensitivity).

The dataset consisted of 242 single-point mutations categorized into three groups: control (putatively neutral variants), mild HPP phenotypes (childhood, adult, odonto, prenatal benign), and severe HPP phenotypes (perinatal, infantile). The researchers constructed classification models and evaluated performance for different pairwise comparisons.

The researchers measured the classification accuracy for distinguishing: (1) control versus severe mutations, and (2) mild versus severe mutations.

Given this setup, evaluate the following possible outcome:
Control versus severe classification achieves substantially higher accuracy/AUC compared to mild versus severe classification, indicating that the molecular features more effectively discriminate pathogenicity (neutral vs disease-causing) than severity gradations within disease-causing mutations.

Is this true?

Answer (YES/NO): YES